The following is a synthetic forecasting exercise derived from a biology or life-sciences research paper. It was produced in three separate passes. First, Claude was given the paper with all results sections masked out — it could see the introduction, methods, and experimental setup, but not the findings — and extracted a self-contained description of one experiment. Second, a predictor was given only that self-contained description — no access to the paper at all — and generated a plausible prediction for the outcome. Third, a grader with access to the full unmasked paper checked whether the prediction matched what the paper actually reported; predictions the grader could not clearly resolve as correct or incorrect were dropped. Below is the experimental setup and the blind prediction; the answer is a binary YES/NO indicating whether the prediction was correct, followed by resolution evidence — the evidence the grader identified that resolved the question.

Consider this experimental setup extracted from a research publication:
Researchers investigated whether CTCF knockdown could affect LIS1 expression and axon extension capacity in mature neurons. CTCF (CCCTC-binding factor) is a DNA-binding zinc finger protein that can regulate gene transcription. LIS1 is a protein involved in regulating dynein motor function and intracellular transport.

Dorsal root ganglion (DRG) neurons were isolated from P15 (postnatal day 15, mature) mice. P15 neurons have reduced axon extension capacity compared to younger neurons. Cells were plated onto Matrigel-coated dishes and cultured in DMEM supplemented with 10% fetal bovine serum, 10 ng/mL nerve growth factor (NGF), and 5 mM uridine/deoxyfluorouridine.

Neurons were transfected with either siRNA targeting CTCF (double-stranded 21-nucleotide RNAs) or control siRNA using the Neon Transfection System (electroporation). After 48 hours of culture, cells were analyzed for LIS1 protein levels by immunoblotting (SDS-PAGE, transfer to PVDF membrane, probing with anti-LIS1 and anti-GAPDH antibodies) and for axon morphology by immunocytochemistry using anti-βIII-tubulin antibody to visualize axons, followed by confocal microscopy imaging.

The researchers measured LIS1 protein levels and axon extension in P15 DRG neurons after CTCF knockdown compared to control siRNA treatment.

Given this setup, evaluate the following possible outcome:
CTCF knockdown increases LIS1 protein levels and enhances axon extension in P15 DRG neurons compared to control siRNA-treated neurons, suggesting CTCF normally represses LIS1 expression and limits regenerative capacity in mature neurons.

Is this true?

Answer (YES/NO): YES